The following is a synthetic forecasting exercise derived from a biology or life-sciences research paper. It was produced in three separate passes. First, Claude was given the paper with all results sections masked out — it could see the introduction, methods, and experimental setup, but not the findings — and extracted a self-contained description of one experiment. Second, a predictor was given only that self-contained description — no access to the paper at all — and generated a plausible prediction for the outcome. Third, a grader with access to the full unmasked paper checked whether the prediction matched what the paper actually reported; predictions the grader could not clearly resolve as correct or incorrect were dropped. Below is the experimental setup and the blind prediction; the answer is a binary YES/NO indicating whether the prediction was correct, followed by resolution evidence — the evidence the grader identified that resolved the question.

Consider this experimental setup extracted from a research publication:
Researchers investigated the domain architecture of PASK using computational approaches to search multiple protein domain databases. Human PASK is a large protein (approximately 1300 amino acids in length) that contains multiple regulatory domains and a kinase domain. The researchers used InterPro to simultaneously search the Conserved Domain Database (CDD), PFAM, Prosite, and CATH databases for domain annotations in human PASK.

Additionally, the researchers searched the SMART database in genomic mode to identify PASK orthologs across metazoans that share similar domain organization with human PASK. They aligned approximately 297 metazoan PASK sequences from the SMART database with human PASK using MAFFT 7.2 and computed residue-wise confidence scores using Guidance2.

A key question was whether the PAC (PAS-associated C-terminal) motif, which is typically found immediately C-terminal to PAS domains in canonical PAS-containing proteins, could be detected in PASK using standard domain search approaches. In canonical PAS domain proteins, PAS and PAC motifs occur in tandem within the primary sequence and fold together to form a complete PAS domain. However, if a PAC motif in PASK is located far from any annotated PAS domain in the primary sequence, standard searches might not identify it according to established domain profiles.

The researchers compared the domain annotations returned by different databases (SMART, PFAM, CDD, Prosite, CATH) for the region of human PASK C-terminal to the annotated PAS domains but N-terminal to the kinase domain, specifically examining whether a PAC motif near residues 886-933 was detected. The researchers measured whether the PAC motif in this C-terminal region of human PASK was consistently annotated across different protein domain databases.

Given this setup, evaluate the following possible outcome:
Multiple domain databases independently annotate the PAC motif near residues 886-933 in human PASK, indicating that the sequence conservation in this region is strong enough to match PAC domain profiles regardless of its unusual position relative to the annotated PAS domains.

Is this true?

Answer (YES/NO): NO